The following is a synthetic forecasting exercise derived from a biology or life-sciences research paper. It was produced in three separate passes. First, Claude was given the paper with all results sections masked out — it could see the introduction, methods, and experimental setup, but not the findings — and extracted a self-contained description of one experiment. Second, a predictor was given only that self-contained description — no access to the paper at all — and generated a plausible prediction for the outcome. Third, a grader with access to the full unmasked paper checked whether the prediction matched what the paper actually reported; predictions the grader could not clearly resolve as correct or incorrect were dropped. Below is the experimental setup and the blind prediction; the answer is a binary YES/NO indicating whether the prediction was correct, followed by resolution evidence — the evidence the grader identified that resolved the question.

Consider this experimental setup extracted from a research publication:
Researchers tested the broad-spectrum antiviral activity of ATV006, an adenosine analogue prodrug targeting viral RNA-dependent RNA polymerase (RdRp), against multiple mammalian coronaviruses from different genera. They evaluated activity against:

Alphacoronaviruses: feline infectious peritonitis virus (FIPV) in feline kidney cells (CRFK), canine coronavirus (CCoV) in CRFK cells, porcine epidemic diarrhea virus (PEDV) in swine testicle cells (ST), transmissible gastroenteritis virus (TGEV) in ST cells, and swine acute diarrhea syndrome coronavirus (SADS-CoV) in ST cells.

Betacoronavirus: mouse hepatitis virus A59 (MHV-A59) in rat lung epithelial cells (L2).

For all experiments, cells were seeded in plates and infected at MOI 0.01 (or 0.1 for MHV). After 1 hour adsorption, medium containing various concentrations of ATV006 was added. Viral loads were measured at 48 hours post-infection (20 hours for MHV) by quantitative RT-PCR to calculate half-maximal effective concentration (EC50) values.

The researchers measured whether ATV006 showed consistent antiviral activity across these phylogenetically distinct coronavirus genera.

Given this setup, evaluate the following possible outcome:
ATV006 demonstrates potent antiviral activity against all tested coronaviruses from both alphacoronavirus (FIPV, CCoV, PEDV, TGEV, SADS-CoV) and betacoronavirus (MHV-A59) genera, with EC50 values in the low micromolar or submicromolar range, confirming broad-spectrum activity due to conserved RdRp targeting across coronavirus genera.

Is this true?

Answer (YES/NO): YES